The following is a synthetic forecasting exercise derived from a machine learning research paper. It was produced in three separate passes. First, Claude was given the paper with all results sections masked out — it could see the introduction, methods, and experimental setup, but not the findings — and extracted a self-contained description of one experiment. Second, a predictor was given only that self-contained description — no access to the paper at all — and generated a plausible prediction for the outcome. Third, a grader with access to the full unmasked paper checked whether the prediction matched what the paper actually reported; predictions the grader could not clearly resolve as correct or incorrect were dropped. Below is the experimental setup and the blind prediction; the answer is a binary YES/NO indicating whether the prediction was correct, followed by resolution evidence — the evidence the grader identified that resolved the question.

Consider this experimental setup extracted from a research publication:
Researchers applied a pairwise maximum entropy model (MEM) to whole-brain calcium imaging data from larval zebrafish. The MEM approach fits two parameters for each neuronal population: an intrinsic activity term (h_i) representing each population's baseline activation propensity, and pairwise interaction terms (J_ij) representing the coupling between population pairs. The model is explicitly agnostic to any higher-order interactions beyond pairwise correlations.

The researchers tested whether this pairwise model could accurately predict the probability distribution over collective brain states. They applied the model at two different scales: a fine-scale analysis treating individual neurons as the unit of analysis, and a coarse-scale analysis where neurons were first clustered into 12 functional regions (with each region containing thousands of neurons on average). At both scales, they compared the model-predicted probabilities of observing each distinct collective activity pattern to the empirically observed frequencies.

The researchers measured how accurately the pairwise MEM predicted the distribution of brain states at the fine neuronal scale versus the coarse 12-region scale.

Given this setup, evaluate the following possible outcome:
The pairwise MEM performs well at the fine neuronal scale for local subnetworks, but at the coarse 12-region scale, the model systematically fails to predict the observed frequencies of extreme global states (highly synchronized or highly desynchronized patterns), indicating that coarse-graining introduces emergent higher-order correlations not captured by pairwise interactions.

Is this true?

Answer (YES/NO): NO